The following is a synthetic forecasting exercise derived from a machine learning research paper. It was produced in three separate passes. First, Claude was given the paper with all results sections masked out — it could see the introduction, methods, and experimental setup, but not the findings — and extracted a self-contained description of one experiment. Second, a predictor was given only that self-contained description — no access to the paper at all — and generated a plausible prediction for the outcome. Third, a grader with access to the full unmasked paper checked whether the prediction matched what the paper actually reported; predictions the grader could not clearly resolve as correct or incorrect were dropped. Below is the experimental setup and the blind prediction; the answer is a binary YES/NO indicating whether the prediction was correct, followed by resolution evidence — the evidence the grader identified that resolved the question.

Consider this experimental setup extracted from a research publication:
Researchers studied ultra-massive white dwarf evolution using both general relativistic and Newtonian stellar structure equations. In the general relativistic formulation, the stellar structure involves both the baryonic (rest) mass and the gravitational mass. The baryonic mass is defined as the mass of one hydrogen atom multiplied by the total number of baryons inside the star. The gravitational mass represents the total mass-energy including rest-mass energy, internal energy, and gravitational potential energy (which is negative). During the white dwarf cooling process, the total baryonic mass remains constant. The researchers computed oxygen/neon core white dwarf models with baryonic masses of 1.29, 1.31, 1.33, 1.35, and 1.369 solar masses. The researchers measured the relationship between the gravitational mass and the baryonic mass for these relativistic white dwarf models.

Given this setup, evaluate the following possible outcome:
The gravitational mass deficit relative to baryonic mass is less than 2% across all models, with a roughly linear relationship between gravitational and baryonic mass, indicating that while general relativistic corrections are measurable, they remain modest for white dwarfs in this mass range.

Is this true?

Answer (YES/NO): YES